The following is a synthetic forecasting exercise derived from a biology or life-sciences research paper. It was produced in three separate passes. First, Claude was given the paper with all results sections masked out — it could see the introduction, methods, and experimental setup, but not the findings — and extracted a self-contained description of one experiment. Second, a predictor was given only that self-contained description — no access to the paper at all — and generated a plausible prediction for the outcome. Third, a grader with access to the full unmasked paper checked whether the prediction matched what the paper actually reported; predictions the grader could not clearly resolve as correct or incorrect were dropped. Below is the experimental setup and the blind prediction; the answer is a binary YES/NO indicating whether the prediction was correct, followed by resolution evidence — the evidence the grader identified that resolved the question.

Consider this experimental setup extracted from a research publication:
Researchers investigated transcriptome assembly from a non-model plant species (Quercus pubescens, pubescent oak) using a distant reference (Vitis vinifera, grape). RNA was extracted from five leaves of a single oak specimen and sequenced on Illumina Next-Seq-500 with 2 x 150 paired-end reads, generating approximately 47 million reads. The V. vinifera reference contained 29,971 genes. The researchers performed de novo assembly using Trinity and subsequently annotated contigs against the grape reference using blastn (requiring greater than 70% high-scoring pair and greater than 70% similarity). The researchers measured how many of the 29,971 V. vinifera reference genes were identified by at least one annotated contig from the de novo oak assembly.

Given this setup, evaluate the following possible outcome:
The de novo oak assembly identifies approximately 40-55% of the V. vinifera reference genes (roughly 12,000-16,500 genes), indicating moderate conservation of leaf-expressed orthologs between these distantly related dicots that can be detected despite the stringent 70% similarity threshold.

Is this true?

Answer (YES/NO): NO